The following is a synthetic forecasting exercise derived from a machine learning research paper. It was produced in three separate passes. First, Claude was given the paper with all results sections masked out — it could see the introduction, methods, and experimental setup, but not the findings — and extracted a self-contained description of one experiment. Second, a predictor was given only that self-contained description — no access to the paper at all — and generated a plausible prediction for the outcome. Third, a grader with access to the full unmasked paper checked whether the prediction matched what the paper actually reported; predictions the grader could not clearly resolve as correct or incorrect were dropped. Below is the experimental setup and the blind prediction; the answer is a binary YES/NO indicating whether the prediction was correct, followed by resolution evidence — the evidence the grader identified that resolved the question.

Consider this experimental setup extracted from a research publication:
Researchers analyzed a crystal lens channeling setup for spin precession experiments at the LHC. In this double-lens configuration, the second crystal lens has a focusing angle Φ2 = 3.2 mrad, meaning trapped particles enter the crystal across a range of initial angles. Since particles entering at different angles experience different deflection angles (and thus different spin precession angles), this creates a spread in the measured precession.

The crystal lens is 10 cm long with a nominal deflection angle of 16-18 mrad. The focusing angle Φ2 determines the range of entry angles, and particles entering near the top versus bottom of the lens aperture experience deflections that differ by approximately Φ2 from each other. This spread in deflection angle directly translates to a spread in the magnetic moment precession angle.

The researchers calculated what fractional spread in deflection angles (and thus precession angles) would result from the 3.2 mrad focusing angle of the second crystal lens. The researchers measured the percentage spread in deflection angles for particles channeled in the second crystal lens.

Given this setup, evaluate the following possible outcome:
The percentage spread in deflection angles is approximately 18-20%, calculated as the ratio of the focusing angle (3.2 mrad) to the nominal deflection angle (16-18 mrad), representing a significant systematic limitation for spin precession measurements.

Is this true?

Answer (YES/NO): YES